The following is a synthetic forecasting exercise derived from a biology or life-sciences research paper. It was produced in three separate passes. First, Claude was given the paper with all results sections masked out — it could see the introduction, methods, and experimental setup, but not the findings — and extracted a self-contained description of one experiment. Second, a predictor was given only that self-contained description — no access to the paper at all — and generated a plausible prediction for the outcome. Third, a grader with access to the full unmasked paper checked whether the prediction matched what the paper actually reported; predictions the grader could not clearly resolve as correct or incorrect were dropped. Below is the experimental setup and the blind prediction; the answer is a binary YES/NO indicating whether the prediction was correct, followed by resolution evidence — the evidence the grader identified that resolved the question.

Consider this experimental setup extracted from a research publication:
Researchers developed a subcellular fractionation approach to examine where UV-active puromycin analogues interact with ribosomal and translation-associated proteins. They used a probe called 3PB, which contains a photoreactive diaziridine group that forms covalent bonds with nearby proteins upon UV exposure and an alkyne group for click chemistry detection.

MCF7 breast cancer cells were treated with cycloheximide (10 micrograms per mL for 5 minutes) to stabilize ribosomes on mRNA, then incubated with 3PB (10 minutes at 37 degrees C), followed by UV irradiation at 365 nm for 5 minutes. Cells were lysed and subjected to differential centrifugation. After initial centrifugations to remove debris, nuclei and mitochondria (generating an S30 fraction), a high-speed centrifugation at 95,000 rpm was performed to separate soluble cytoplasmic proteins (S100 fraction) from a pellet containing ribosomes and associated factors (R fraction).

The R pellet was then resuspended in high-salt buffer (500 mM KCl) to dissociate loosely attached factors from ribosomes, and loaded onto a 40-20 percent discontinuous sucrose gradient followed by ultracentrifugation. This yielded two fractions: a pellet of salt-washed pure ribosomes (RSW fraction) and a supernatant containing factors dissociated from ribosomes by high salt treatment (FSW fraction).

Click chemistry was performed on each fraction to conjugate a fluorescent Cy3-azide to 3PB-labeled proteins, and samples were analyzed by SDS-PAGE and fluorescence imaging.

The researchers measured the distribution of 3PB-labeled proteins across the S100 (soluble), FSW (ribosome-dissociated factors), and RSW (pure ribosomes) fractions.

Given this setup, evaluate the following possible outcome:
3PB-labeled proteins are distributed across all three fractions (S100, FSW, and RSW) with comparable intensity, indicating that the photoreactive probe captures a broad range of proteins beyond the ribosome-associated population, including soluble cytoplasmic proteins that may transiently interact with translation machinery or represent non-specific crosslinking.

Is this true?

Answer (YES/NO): NO